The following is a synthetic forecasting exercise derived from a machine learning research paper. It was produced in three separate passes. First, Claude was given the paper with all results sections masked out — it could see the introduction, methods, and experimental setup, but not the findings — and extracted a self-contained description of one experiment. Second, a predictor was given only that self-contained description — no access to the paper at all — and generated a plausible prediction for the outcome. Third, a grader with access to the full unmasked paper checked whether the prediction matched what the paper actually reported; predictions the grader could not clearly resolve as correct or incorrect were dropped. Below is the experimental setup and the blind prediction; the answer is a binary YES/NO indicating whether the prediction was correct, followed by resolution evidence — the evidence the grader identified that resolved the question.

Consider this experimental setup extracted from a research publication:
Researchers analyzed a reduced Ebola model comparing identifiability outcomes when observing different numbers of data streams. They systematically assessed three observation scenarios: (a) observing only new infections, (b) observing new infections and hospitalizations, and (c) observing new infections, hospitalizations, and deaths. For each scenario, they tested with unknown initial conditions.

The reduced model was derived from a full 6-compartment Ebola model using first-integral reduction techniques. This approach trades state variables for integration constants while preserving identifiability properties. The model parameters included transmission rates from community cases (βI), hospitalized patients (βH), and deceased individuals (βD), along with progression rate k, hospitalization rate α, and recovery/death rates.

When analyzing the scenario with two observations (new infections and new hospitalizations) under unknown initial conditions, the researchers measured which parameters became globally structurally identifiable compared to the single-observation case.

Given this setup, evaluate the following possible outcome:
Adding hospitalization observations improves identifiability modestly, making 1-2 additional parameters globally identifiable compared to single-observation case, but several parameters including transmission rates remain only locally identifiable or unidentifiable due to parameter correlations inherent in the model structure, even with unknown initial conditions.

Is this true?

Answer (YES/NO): YES